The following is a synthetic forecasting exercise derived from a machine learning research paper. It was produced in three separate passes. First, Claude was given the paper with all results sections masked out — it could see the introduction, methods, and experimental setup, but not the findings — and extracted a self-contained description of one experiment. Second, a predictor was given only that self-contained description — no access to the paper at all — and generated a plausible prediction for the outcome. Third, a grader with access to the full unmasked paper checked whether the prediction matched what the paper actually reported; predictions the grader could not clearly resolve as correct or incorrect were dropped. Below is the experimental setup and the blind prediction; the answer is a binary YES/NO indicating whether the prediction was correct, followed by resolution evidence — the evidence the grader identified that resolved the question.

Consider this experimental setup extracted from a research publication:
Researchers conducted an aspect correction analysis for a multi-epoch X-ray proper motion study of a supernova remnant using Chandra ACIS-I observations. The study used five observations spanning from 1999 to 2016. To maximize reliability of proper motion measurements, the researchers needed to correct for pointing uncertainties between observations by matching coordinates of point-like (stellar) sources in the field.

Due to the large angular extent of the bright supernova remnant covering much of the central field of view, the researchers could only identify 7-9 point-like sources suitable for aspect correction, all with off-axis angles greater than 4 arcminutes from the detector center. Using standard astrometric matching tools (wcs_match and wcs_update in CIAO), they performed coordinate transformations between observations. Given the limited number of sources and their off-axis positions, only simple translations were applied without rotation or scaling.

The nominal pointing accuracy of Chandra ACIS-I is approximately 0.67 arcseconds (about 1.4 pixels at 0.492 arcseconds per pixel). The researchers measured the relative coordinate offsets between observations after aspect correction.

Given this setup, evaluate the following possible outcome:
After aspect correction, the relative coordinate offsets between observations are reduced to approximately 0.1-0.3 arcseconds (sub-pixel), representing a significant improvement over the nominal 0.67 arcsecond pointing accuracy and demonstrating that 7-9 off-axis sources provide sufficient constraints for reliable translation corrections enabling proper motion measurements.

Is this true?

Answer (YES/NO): NO